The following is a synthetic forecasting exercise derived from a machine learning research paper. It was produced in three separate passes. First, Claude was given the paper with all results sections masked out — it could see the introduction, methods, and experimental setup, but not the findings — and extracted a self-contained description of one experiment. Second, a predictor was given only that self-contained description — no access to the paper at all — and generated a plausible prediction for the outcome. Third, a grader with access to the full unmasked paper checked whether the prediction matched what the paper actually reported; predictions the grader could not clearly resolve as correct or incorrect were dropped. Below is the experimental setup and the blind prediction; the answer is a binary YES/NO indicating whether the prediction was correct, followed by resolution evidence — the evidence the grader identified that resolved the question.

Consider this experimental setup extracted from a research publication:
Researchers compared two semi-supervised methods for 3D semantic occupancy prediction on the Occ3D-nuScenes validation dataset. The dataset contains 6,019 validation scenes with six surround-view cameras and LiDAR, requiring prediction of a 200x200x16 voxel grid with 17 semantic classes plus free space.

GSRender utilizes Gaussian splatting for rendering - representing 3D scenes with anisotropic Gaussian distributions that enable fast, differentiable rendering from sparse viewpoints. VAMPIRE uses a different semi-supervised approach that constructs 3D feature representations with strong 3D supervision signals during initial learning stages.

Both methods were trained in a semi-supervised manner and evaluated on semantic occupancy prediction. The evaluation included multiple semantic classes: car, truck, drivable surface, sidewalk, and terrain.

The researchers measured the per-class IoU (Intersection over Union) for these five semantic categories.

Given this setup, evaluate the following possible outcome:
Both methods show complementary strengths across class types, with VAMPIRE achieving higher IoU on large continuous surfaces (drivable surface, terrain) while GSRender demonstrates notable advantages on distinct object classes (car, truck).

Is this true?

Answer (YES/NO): NO